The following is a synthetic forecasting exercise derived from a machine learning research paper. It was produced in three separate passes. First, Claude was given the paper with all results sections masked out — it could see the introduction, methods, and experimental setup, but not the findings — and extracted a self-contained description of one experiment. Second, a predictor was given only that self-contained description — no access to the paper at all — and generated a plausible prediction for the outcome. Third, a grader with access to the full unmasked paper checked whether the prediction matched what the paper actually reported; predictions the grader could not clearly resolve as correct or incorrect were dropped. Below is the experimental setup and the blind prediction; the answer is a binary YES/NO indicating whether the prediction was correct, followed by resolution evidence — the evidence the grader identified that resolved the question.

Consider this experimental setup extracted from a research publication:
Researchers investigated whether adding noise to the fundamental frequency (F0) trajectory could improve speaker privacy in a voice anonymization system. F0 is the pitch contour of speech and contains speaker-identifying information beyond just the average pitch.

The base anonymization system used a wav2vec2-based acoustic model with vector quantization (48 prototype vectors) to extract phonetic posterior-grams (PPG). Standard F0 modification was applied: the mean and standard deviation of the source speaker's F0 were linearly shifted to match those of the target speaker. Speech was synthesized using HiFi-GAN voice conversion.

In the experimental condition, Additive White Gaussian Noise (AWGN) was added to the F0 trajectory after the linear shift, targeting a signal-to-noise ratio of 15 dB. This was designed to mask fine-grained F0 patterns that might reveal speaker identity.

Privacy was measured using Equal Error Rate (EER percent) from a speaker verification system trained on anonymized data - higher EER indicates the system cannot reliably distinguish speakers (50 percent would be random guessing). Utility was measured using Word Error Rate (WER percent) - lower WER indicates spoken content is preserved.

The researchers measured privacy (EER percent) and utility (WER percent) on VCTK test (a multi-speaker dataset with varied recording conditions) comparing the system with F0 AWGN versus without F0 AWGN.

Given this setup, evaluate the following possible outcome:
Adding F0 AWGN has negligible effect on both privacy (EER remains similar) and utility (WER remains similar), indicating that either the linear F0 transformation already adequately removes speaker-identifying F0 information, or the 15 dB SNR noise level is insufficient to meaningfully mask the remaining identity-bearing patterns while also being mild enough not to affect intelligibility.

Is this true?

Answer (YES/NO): NO